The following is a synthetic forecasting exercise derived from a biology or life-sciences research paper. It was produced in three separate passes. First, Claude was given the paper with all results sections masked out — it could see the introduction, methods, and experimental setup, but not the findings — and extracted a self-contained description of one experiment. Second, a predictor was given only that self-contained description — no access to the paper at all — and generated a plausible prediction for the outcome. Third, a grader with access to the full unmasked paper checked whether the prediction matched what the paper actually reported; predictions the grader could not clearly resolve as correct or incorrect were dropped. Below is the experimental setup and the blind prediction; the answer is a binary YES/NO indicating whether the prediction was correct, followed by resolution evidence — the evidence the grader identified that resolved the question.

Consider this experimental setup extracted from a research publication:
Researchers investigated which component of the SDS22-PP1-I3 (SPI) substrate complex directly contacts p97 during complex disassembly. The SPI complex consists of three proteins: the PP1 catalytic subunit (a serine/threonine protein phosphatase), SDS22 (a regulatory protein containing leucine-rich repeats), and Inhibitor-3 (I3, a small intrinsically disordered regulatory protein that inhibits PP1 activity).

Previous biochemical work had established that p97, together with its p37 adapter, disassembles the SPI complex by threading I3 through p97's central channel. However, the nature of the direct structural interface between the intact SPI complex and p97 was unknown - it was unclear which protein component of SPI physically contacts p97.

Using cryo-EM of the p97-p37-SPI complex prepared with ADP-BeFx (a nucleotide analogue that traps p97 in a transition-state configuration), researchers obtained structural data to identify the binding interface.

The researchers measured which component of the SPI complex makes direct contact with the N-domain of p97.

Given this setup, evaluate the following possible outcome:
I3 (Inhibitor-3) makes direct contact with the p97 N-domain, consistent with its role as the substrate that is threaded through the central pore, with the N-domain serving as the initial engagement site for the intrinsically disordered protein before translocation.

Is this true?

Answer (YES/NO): NO